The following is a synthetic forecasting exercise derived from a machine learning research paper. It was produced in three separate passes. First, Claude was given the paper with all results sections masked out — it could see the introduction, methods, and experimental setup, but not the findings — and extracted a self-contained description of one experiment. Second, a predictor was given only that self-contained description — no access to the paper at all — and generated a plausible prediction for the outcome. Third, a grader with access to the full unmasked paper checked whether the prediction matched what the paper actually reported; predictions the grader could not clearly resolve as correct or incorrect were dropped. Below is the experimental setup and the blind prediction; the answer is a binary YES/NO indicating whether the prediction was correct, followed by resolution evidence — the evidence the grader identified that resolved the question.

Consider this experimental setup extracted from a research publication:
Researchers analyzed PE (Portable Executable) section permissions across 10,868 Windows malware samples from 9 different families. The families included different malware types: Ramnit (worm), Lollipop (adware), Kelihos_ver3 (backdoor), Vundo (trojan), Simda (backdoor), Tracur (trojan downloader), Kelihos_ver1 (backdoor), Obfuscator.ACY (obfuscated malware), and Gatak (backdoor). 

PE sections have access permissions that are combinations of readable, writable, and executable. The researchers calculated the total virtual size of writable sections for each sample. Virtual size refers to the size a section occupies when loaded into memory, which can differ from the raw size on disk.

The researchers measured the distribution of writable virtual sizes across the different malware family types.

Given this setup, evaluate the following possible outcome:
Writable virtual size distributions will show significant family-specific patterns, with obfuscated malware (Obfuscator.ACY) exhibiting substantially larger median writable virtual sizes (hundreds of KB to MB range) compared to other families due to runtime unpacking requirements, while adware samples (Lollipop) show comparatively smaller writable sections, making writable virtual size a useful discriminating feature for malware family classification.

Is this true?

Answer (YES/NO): NO